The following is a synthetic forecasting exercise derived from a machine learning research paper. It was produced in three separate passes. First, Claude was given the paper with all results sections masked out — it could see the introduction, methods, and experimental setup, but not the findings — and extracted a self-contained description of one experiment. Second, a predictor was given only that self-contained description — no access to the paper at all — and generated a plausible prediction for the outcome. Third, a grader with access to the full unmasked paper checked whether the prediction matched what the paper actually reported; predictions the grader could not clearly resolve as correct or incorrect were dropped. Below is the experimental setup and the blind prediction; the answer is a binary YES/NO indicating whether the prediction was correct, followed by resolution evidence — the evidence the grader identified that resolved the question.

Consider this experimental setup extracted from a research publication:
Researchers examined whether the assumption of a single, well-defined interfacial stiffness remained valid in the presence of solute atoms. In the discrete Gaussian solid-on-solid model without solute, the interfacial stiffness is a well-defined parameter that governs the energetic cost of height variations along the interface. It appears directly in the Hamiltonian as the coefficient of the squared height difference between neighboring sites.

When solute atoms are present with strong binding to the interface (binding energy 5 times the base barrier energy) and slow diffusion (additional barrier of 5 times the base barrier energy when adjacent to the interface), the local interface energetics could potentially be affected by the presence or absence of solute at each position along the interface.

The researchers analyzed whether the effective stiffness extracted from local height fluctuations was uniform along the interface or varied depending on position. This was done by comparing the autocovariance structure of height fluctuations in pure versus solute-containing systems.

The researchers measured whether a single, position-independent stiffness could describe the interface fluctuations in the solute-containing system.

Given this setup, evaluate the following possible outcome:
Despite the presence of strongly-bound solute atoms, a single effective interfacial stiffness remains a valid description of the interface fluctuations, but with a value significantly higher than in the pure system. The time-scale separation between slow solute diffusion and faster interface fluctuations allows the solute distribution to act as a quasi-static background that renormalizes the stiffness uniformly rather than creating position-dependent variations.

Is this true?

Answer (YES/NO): NO